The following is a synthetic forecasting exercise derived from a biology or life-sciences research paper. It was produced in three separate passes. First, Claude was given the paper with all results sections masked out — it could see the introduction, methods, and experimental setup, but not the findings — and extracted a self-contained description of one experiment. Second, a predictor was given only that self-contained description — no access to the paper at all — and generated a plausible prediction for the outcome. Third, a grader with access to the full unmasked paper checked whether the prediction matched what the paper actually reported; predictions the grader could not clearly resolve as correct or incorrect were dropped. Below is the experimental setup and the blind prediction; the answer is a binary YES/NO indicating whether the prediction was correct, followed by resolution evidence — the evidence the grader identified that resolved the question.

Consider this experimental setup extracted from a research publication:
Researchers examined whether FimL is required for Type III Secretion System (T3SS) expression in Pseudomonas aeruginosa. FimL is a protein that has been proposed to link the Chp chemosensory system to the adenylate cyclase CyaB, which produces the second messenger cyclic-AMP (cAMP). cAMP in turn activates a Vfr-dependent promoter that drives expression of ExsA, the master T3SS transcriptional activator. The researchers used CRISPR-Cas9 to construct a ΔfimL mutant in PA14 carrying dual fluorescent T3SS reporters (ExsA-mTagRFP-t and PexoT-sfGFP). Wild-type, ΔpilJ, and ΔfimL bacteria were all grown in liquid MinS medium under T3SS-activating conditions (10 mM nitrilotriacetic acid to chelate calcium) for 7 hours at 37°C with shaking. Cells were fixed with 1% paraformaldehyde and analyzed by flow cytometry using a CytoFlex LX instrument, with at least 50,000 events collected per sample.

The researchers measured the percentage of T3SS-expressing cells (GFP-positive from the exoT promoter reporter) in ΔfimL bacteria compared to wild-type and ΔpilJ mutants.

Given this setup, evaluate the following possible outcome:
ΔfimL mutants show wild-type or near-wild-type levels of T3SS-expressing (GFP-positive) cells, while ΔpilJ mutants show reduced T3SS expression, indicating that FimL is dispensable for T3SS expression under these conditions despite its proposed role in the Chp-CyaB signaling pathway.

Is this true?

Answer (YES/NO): NO